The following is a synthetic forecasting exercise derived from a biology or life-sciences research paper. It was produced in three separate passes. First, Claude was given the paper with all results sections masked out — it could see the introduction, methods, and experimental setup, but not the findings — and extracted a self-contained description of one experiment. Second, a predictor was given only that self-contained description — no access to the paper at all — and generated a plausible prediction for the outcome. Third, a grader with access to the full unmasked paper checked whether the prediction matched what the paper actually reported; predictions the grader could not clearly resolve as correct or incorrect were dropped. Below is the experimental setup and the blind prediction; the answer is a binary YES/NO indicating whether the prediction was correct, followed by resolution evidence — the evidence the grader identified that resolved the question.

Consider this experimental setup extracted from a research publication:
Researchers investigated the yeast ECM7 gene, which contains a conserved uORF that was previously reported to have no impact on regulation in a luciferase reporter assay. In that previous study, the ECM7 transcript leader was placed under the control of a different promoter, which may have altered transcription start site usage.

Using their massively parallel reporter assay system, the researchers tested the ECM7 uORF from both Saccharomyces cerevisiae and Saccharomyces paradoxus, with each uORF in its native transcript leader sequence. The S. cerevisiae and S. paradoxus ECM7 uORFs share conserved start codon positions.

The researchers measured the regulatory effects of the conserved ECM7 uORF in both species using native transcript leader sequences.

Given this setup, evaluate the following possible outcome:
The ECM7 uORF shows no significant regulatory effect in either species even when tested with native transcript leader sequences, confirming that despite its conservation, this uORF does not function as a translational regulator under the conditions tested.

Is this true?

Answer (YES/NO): NO